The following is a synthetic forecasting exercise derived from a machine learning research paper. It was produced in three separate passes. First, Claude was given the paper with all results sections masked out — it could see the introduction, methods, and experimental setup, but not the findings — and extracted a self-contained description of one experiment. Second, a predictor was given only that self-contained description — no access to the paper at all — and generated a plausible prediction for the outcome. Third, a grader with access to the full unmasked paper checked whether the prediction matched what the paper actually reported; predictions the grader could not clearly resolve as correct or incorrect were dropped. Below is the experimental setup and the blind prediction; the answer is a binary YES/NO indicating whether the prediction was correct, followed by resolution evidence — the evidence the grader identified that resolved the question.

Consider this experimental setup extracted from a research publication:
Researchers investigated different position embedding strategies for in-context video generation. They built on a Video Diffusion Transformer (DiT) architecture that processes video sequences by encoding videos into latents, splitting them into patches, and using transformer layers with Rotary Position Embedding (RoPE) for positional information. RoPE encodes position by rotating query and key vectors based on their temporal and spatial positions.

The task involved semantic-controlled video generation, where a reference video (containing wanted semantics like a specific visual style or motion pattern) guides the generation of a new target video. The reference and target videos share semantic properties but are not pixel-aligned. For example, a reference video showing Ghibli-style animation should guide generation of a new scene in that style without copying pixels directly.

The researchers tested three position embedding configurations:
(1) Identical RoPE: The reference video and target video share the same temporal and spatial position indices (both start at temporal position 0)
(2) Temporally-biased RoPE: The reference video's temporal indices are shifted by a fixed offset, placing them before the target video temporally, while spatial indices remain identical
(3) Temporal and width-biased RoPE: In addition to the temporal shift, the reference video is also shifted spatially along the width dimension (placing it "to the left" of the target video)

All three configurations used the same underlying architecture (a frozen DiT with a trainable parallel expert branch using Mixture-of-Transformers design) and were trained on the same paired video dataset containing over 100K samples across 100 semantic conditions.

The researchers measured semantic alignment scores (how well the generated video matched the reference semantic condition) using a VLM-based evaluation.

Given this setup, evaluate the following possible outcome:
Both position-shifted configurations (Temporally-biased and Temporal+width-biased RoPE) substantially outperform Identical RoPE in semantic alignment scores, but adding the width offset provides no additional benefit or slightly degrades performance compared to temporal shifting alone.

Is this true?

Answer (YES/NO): NO